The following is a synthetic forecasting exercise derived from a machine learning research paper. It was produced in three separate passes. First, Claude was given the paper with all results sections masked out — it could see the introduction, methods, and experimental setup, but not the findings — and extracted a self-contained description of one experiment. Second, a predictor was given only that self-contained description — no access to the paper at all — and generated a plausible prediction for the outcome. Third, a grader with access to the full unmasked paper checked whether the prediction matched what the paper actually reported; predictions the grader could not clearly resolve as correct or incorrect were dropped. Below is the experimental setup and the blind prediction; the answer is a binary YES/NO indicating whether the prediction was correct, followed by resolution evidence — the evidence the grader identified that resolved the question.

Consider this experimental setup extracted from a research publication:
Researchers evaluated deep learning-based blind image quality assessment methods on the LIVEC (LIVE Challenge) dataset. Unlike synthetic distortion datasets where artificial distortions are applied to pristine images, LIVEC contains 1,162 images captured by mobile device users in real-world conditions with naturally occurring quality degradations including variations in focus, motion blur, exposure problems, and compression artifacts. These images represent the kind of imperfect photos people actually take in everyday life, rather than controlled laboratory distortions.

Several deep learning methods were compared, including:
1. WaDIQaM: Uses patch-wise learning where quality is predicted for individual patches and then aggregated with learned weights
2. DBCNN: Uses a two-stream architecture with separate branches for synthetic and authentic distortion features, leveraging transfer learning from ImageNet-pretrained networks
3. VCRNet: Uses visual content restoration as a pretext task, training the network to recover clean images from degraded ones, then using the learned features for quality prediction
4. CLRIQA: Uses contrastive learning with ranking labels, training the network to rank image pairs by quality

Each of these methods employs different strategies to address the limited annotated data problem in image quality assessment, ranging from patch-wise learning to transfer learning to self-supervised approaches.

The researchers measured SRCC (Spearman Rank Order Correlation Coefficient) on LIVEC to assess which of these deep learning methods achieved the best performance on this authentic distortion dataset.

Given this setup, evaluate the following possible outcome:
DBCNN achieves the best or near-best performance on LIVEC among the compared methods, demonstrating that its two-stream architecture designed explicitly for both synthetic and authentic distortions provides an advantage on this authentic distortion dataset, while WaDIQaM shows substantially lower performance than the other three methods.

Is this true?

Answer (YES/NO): YES